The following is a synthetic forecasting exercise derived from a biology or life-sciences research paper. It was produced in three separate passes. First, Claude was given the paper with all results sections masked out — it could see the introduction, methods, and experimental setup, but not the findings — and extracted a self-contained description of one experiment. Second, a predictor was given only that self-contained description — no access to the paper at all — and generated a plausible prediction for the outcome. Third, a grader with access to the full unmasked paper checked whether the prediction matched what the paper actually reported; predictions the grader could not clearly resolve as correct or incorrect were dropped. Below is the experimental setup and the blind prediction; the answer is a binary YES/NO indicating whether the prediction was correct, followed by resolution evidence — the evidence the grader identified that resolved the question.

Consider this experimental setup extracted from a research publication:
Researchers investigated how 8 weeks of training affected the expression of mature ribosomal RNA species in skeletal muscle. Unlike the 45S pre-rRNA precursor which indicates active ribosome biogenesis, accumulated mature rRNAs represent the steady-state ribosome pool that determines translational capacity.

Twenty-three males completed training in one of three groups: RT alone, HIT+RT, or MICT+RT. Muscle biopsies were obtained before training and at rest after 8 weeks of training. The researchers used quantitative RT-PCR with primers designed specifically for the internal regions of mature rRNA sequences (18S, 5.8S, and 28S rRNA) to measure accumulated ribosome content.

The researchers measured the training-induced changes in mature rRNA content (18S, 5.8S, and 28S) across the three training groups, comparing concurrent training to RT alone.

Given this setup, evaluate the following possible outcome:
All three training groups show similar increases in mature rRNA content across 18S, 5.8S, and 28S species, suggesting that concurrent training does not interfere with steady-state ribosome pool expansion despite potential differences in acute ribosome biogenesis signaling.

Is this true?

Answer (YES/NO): NO